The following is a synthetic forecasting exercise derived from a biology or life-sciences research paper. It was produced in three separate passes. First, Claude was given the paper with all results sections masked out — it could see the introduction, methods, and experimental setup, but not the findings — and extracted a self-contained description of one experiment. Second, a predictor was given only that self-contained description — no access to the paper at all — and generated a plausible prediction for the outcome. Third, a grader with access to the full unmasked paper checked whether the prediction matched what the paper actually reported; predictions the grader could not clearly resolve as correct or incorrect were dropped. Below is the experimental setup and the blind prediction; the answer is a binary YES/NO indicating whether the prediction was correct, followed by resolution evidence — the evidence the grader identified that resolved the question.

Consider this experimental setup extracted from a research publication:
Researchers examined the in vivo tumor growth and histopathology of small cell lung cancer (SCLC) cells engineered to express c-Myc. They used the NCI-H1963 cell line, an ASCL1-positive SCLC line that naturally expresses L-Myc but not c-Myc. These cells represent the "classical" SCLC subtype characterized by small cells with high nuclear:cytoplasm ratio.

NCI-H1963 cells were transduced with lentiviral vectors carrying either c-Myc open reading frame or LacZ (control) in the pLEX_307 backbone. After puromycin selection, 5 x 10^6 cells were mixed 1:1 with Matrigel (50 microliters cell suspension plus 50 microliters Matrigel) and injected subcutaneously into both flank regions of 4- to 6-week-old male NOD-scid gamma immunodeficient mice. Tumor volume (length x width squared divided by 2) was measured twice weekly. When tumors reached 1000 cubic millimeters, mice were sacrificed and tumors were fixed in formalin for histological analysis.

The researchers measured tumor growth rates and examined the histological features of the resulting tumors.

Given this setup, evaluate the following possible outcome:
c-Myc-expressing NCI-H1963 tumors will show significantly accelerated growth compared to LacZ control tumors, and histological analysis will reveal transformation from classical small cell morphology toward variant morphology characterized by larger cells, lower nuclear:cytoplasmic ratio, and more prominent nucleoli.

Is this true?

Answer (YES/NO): NO